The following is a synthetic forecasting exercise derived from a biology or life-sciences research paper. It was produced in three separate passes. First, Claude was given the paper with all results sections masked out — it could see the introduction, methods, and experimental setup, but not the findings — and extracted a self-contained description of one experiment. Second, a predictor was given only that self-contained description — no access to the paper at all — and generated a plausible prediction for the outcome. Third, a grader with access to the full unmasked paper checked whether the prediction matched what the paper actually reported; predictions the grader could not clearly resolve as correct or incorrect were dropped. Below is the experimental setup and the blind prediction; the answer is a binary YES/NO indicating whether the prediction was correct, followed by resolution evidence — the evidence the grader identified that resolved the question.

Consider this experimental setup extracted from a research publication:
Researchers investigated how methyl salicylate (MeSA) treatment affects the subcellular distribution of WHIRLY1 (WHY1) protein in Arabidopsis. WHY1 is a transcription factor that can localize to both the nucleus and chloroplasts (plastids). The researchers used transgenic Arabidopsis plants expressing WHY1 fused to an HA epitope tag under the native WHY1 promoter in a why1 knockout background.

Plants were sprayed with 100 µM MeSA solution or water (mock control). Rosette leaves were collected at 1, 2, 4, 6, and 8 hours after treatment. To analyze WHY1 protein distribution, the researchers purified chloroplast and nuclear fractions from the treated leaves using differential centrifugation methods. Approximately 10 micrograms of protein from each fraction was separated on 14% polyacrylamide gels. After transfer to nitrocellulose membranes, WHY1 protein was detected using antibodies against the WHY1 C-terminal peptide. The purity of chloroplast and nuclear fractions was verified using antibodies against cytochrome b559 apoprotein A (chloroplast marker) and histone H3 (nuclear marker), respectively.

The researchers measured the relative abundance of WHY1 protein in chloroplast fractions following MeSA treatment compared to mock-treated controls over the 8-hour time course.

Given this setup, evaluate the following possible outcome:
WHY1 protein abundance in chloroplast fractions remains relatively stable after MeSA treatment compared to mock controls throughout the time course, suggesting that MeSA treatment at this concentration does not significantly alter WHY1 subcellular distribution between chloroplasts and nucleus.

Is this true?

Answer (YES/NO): NO